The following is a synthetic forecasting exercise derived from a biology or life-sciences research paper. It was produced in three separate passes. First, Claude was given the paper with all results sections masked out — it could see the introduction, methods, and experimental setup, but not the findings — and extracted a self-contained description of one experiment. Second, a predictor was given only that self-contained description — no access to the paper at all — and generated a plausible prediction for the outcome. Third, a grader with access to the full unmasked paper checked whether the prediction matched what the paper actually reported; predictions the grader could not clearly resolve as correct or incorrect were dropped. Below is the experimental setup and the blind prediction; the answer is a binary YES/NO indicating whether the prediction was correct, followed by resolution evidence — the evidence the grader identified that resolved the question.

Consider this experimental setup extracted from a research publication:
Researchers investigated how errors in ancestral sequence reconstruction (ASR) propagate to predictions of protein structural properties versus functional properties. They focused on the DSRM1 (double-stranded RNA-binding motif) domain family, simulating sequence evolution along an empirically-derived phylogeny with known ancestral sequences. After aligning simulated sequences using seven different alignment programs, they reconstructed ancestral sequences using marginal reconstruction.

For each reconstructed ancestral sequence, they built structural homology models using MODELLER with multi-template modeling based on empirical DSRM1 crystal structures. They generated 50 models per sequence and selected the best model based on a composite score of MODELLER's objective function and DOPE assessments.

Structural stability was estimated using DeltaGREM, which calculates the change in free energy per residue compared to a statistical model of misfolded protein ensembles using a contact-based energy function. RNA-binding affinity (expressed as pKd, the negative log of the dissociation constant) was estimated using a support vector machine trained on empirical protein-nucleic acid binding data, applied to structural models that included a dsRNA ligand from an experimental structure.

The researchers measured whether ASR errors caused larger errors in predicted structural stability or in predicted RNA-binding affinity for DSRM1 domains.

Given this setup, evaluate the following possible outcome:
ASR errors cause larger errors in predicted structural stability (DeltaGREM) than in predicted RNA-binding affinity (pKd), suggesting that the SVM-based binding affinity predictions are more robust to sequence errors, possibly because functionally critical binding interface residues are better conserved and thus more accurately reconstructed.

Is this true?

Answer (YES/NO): YES